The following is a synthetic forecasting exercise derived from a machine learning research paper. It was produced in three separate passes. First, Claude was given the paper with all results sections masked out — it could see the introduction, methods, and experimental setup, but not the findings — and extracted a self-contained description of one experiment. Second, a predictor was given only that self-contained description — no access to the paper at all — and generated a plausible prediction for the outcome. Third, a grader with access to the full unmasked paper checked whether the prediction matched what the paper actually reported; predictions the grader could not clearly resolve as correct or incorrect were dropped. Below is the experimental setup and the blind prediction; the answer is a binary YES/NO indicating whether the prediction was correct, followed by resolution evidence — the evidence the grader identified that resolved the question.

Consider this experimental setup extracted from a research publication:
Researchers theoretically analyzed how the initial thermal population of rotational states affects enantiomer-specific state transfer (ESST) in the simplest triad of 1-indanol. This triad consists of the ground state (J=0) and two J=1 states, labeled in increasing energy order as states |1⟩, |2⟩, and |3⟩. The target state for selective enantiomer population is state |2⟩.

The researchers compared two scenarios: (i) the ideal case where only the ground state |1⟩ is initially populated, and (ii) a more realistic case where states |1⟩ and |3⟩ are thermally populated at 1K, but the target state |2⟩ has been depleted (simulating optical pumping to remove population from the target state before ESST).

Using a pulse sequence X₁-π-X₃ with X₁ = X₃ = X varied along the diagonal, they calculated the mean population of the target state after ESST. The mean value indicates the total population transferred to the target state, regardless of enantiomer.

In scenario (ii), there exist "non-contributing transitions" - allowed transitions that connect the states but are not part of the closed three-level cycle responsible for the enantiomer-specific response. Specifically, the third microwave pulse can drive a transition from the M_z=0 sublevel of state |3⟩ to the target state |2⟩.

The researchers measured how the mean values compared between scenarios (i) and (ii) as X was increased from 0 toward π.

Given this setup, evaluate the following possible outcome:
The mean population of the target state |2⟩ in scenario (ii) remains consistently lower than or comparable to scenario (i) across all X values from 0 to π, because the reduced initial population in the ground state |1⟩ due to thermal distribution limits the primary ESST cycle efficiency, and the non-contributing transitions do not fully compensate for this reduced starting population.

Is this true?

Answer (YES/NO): NO